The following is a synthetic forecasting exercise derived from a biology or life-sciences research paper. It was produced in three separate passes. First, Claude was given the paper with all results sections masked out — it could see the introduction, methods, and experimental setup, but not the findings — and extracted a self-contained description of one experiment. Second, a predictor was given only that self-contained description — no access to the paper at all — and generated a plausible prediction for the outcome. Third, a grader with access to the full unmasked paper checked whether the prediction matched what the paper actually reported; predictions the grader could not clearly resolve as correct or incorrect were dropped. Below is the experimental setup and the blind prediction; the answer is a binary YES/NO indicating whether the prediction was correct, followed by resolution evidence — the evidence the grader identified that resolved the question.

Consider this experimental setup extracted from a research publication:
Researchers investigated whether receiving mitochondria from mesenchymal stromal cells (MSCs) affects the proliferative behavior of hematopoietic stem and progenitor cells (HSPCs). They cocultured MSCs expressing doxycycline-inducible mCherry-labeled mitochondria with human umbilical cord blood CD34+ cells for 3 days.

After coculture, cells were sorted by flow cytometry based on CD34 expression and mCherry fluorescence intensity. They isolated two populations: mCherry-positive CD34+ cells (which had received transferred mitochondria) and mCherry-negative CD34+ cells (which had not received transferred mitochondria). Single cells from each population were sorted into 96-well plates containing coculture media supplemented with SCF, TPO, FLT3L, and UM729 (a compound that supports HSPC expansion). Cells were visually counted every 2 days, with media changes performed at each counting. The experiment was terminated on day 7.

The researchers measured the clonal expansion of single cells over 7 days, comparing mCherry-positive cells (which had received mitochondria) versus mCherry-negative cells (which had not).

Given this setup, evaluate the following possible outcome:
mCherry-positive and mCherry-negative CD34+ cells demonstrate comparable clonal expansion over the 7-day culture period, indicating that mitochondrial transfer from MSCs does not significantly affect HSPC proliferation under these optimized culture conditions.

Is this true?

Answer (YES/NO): NO